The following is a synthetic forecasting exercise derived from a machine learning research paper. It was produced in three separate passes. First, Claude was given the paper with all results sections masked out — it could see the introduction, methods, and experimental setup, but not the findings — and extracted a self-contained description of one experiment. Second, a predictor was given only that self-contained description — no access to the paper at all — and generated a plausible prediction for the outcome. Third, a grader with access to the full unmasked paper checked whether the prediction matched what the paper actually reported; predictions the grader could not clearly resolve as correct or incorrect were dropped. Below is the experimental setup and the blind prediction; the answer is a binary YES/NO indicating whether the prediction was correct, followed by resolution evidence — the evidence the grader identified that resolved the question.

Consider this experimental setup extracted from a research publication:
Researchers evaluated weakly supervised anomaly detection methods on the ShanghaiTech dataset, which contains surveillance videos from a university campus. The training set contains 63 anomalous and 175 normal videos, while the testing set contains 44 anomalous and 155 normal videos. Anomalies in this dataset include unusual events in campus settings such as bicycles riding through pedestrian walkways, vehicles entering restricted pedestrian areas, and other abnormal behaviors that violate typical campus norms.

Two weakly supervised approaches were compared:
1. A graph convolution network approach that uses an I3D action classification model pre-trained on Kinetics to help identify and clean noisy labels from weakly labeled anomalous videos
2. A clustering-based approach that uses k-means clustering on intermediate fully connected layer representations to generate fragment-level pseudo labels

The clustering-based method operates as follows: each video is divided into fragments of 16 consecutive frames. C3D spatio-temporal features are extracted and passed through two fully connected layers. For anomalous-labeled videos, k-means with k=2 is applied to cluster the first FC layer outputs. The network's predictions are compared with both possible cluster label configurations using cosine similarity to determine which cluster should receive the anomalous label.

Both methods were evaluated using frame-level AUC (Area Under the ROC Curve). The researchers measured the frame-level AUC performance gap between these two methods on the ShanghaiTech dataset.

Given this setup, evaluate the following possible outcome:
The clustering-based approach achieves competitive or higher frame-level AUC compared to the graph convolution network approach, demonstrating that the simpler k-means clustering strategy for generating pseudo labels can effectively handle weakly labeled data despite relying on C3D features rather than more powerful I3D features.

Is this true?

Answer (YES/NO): YES